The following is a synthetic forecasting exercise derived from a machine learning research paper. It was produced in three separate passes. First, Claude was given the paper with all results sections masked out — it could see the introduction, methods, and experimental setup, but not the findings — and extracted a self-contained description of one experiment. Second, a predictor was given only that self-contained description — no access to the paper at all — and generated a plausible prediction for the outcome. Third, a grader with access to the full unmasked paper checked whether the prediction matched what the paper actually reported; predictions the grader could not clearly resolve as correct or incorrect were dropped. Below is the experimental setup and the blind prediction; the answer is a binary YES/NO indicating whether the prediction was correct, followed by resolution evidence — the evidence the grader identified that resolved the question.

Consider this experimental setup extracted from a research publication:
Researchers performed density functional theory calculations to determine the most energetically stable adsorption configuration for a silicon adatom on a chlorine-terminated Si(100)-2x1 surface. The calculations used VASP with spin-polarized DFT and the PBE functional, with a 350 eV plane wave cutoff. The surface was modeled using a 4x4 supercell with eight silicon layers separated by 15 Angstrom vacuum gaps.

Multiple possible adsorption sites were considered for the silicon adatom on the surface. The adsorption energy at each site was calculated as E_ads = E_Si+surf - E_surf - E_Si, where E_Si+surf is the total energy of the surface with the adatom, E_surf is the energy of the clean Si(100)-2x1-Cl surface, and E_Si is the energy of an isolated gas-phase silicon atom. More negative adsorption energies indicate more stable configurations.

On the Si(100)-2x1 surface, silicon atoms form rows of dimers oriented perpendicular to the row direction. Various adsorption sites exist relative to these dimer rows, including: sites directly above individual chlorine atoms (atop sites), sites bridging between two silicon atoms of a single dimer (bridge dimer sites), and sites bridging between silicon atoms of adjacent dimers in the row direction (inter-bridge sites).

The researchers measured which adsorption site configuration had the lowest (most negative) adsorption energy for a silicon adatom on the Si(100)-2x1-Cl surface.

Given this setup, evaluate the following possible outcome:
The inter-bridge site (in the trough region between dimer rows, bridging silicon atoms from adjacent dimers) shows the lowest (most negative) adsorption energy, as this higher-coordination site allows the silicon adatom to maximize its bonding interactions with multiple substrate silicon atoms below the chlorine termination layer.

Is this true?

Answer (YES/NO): YES